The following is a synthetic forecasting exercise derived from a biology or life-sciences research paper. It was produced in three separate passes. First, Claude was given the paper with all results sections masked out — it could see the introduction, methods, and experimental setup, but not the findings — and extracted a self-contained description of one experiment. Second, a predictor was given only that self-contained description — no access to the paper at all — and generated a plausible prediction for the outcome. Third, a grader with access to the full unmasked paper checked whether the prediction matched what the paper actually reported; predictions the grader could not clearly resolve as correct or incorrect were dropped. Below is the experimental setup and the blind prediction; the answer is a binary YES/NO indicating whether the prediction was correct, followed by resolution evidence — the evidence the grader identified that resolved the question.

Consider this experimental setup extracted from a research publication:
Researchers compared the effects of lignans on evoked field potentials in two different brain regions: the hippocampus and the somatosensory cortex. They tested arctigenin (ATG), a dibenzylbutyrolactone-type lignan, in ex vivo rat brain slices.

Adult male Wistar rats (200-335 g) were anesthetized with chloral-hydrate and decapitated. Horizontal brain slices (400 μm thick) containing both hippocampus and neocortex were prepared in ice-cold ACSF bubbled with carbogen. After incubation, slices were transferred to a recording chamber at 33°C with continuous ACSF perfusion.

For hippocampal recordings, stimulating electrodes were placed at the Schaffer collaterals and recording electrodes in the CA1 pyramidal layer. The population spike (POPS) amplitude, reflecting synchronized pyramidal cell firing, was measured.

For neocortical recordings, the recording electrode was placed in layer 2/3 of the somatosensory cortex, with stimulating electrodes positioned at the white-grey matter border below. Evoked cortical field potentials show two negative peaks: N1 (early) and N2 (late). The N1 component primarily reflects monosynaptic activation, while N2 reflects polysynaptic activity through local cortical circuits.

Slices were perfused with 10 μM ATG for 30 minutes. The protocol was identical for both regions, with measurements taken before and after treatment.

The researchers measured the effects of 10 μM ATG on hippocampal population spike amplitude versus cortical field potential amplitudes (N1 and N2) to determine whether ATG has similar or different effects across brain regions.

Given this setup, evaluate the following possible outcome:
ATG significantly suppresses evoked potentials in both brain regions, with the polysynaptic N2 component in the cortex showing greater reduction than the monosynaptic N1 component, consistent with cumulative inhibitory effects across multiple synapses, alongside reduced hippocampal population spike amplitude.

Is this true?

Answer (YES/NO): NO